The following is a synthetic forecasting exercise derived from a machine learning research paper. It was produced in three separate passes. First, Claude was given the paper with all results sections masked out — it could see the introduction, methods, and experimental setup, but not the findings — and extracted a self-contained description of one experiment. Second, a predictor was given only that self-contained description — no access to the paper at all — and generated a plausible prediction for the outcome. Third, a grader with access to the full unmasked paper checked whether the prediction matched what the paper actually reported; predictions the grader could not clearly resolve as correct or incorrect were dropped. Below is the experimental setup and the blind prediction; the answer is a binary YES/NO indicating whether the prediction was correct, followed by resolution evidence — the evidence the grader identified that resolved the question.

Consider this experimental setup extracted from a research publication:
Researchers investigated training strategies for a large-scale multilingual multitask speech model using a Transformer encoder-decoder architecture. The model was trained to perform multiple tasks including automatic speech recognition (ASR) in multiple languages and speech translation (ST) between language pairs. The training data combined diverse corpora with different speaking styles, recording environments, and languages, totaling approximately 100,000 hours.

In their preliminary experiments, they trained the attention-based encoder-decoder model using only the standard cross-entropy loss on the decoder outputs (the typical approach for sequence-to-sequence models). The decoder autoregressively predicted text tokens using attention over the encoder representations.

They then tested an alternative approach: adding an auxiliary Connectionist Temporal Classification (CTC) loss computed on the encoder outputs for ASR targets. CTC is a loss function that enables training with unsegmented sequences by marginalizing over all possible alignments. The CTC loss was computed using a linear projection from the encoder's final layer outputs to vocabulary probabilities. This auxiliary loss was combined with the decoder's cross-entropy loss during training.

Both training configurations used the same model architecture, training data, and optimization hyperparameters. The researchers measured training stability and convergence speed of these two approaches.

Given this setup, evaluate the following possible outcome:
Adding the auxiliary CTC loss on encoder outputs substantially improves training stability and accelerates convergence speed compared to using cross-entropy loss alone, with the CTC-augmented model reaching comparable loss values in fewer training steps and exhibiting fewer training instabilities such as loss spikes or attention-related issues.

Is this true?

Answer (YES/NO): YES